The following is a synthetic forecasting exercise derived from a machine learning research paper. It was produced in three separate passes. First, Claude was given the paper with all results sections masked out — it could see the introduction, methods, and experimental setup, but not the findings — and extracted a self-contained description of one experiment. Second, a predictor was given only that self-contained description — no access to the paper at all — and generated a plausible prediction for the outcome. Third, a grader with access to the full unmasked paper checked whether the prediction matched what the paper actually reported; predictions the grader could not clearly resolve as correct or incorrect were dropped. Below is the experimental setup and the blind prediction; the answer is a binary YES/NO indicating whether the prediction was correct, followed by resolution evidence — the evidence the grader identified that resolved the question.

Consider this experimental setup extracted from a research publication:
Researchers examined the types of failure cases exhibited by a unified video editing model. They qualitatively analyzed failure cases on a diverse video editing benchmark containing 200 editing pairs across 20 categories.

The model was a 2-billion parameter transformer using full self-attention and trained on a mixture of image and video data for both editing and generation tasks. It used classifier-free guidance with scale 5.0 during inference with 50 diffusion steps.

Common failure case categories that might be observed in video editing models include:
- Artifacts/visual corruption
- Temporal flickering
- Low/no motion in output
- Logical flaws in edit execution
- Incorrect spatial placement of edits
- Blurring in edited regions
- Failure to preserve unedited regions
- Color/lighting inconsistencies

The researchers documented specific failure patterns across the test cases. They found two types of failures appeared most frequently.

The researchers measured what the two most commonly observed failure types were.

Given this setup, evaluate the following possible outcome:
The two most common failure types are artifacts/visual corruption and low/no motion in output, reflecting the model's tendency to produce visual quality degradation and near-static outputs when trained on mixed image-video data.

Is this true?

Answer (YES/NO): NO